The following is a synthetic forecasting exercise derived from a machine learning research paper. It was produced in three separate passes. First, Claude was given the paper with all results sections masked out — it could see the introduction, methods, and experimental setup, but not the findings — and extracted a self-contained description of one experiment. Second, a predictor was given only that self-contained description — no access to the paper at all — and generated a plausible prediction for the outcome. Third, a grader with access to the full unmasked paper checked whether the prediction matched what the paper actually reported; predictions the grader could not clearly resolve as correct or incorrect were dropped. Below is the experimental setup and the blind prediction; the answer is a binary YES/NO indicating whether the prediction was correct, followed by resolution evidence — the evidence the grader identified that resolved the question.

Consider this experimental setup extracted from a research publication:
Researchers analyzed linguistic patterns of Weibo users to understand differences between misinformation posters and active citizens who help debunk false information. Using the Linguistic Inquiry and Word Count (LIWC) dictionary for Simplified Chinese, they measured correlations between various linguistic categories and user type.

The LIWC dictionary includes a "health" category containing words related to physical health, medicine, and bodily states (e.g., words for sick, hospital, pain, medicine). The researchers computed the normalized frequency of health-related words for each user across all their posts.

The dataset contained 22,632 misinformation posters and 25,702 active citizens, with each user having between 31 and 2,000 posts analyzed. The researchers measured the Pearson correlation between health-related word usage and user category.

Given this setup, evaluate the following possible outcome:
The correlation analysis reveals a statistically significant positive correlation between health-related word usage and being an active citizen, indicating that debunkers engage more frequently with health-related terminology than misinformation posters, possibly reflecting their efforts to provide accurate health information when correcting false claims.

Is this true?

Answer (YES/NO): NO